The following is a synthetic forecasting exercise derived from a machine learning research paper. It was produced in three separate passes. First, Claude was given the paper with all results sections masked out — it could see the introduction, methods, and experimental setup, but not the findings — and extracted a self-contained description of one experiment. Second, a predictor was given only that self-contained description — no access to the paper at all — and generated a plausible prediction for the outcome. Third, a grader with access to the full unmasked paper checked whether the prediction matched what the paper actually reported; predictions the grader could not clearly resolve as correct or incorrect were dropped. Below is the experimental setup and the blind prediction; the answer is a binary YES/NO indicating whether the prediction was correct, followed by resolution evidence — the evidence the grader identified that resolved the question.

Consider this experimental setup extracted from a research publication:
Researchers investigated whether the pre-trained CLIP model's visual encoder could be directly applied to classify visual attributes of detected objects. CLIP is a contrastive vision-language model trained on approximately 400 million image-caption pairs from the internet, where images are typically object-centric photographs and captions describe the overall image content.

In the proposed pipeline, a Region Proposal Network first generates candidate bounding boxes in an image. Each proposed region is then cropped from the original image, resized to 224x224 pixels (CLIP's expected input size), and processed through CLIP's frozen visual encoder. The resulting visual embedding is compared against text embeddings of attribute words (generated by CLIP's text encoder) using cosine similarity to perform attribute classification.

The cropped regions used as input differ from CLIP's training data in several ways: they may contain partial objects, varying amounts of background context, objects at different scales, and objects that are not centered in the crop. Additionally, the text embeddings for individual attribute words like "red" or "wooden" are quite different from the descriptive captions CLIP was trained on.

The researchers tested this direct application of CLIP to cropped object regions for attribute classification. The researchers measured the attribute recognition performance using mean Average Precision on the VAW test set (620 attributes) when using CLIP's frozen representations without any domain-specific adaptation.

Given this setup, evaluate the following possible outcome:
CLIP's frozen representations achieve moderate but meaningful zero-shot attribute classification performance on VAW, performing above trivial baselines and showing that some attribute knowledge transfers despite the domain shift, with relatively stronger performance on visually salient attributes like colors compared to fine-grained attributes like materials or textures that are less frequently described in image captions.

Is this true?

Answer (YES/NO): NO